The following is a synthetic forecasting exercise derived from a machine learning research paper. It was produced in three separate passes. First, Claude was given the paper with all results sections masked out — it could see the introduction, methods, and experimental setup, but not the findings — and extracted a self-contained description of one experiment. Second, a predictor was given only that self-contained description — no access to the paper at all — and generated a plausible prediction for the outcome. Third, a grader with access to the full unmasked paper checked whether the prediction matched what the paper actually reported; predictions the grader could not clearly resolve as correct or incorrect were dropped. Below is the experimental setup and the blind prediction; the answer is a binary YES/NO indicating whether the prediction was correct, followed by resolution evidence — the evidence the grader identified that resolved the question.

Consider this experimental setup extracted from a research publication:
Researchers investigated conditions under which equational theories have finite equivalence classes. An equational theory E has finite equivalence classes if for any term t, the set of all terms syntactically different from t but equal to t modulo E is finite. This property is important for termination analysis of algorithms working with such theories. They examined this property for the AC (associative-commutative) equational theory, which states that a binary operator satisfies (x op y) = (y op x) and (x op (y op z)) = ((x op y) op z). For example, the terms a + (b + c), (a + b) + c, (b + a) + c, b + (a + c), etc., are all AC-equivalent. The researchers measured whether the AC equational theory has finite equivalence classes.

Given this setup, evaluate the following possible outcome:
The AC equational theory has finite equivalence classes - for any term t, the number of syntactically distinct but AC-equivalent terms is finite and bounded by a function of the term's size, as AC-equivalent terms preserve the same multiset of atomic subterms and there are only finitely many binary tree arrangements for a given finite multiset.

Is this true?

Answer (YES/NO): YES